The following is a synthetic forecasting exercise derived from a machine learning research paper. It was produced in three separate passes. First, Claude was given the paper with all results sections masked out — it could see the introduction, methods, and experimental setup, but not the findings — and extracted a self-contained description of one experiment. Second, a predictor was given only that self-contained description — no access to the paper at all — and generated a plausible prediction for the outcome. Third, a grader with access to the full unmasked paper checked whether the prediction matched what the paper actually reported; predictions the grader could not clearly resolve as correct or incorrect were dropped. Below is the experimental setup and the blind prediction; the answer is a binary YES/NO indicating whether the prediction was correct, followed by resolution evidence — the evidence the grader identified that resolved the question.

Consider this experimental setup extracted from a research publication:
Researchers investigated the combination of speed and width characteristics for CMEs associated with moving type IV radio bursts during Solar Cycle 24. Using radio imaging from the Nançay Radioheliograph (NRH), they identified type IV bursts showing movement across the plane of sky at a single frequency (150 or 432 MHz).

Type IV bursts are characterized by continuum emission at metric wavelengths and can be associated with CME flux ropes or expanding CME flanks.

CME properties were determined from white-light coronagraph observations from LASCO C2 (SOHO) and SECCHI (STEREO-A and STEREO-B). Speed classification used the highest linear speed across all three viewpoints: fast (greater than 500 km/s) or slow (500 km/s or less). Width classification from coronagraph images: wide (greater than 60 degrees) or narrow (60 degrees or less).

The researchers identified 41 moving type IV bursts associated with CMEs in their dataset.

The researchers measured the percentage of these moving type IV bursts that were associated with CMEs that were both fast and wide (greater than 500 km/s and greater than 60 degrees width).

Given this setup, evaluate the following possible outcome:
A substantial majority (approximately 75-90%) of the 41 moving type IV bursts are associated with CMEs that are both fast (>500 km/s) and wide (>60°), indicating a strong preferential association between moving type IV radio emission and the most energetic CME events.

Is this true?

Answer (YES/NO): NO